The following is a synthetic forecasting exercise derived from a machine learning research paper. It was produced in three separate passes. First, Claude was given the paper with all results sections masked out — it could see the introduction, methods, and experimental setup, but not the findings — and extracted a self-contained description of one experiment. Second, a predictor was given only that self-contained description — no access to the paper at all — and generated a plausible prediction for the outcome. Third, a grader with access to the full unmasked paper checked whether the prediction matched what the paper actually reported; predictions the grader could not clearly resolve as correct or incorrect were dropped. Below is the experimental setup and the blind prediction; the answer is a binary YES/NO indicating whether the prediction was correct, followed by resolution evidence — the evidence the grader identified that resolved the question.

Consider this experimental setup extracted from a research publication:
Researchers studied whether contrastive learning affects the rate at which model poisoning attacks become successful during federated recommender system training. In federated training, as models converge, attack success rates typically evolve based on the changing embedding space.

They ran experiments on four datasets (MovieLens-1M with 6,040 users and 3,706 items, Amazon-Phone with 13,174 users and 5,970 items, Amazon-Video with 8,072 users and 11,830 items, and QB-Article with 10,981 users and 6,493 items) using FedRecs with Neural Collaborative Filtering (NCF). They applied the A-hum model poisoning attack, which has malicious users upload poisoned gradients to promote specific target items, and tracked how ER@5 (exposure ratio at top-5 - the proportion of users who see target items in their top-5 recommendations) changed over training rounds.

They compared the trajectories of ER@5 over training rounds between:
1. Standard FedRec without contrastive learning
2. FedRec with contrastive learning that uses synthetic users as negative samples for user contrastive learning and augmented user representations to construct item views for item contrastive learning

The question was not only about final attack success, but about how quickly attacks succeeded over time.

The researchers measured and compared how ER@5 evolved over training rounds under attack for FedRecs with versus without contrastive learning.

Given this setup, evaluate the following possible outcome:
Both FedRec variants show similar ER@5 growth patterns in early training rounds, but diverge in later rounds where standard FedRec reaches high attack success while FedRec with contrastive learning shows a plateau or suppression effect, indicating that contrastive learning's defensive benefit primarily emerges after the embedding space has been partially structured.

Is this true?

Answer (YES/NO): NO